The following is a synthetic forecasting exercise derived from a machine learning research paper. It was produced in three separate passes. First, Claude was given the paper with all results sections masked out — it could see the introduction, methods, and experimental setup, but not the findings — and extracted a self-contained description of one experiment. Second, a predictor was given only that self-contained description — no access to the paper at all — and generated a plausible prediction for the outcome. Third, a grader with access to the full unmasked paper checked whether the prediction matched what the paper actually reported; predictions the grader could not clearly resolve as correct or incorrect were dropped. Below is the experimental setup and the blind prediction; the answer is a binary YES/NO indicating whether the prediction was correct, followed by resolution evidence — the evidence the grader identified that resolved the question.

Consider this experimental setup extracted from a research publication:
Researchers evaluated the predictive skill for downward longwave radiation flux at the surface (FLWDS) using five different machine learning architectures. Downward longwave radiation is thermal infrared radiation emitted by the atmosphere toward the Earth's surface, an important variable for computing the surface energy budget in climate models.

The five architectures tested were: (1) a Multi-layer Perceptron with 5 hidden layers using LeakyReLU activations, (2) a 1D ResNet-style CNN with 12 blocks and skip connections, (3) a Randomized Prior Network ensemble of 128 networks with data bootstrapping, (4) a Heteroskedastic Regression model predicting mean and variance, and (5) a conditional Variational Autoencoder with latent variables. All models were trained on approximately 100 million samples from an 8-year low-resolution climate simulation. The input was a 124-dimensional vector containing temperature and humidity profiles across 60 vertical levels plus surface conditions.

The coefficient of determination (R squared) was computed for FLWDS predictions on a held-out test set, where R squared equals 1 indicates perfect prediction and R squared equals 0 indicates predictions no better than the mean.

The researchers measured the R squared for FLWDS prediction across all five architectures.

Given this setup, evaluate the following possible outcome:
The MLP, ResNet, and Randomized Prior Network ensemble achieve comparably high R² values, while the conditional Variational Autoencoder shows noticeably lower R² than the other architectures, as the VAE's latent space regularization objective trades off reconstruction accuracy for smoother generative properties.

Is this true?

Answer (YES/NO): NO